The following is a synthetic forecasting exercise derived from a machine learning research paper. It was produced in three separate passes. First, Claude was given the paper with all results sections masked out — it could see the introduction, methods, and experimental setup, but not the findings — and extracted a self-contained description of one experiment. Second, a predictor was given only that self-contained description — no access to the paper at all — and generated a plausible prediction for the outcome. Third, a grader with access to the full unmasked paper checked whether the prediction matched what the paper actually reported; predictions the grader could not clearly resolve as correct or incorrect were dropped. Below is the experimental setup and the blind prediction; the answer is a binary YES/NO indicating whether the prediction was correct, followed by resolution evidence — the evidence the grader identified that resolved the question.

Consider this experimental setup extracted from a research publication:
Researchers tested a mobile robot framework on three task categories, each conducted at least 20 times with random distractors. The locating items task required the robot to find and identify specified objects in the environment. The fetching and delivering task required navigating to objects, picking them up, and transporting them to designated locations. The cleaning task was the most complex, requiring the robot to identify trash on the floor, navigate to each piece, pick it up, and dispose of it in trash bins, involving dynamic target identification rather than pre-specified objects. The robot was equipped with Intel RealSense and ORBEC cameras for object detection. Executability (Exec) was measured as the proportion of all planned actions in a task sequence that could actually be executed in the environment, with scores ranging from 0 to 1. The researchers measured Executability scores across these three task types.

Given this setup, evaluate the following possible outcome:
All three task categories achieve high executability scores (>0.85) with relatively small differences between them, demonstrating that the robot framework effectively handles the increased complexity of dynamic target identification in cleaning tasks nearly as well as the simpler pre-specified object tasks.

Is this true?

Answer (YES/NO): NO